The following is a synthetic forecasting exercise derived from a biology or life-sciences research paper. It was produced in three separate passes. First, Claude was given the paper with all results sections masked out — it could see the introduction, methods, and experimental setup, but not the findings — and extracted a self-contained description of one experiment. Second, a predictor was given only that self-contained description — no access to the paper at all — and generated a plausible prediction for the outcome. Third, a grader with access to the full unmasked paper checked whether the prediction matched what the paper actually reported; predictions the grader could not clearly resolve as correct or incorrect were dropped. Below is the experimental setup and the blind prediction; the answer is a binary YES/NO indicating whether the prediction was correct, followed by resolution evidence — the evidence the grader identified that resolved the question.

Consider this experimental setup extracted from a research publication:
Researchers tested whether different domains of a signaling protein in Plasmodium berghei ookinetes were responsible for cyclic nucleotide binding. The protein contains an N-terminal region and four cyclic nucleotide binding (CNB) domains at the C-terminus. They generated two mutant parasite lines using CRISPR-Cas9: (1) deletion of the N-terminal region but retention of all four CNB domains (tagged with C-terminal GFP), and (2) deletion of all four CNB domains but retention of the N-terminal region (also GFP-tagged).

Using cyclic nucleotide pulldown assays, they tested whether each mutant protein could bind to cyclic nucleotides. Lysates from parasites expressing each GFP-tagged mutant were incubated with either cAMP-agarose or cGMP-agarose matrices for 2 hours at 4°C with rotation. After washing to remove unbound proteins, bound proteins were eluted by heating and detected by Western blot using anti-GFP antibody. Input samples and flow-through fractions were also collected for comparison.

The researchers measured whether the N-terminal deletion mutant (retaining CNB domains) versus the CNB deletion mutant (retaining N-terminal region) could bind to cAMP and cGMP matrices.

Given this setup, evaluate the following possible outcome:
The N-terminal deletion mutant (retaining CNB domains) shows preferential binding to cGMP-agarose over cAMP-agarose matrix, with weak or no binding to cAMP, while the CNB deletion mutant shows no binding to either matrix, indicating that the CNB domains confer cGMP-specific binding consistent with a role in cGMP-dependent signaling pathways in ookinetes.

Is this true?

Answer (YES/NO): NO